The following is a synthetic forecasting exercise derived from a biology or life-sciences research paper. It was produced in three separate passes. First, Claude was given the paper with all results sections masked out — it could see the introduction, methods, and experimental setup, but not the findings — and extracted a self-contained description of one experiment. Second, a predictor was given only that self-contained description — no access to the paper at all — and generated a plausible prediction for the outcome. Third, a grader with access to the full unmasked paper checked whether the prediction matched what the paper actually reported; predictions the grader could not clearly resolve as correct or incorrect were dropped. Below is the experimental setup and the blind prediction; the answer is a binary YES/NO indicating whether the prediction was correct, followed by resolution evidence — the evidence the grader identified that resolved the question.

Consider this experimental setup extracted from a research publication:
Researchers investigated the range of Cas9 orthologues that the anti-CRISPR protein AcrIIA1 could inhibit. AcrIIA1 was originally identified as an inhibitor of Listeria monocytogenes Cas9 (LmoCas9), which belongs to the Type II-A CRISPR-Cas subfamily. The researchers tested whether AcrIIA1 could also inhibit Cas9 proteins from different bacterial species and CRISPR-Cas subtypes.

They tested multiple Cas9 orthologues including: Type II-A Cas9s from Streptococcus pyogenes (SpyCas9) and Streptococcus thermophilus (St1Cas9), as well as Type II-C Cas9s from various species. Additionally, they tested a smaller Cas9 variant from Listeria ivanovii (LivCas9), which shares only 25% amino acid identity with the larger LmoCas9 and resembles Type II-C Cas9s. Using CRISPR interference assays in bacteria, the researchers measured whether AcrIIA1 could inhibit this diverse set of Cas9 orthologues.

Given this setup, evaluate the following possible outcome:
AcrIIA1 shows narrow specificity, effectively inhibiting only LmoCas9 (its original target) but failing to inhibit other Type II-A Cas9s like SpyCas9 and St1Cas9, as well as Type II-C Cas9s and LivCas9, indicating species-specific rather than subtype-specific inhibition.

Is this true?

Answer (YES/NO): NO